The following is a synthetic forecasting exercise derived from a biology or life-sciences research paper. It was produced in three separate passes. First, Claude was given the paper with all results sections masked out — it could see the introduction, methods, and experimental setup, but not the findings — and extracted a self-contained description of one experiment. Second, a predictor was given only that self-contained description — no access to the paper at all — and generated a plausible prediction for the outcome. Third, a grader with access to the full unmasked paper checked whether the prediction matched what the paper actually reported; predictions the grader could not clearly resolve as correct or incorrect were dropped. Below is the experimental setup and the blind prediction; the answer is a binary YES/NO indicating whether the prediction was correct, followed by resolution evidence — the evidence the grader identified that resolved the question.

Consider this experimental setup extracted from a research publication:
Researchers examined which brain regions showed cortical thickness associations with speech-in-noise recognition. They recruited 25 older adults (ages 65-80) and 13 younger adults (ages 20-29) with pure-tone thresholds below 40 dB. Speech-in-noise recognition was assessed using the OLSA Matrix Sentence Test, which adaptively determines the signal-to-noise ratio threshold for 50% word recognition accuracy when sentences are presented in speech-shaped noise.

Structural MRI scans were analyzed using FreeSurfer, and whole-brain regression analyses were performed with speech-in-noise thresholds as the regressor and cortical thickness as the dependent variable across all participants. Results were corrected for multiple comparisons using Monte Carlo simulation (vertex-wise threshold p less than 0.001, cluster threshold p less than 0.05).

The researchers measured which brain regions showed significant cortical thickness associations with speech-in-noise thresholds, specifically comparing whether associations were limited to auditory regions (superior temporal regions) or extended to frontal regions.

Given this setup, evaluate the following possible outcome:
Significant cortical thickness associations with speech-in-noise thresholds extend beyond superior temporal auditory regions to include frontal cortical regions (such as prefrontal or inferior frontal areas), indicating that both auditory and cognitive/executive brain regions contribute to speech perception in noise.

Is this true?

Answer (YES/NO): YES